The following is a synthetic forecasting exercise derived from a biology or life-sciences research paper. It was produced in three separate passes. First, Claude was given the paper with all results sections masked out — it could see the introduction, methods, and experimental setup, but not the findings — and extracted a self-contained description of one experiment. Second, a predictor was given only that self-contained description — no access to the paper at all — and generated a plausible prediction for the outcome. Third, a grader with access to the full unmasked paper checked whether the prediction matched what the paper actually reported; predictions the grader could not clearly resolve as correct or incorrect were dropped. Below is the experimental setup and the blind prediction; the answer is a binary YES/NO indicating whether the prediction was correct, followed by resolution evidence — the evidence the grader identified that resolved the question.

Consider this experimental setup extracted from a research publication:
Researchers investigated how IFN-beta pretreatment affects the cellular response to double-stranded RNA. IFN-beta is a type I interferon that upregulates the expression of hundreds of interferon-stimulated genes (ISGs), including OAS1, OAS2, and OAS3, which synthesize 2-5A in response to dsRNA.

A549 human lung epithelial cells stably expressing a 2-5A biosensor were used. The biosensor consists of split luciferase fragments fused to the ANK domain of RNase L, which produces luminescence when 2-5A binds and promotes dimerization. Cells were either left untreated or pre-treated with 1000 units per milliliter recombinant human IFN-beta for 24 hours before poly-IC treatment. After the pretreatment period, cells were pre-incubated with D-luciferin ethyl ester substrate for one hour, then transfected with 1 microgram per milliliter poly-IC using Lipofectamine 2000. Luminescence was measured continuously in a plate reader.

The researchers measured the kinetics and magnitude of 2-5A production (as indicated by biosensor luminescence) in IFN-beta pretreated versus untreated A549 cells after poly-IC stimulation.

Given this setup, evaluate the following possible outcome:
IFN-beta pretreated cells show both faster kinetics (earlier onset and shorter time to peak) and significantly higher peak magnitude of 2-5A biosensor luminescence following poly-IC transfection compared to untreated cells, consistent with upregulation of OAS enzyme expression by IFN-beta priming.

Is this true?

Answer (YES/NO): NO